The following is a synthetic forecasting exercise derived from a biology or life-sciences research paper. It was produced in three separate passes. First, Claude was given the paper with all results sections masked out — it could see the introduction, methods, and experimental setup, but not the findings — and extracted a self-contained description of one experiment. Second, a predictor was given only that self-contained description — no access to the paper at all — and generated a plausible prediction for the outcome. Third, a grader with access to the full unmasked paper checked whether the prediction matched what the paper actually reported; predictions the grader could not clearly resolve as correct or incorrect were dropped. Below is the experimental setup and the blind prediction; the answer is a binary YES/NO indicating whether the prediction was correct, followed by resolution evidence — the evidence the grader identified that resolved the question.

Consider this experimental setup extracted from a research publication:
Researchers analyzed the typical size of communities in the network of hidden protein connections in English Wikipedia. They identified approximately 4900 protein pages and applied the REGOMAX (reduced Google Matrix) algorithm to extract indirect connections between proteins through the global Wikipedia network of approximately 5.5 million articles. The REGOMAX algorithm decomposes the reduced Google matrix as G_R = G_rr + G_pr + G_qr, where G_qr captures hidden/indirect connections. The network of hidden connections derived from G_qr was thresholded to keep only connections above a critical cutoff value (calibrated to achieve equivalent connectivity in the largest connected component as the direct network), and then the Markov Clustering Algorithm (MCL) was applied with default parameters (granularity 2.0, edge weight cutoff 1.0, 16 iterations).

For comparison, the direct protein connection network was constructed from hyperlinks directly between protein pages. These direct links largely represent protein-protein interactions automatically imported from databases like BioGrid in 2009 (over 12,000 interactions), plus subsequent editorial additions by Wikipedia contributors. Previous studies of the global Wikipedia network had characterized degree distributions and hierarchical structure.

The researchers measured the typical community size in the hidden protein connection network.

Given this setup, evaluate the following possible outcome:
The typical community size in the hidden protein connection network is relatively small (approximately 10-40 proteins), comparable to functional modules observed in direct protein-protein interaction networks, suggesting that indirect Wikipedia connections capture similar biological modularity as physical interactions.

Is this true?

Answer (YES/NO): NO